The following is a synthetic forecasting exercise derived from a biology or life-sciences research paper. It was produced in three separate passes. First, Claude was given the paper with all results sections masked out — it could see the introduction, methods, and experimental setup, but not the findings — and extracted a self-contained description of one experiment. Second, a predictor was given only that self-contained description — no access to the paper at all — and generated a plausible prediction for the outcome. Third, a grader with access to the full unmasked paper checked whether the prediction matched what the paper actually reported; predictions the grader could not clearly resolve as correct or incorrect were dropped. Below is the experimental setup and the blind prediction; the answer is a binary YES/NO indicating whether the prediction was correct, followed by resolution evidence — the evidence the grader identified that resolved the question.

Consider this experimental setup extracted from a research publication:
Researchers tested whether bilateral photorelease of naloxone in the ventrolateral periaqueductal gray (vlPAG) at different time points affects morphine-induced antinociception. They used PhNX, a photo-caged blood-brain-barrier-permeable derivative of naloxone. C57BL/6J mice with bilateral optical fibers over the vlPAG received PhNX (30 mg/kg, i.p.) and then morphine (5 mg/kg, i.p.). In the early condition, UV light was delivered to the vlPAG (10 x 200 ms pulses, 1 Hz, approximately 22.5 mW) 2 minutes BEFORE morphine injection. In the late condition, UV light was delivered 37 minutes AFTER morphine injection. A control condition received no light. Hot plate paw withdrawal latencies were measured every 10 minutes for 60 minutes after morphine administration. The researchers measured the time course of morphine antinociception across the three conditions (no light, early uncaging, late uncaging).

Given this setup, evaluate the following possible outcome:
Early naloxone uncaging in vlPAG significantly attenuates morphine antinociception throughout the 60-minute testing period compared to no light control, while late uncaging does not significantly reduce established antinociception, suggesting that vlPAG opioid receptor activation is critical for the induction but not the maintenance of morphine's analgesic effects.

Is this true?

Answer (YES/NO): NO